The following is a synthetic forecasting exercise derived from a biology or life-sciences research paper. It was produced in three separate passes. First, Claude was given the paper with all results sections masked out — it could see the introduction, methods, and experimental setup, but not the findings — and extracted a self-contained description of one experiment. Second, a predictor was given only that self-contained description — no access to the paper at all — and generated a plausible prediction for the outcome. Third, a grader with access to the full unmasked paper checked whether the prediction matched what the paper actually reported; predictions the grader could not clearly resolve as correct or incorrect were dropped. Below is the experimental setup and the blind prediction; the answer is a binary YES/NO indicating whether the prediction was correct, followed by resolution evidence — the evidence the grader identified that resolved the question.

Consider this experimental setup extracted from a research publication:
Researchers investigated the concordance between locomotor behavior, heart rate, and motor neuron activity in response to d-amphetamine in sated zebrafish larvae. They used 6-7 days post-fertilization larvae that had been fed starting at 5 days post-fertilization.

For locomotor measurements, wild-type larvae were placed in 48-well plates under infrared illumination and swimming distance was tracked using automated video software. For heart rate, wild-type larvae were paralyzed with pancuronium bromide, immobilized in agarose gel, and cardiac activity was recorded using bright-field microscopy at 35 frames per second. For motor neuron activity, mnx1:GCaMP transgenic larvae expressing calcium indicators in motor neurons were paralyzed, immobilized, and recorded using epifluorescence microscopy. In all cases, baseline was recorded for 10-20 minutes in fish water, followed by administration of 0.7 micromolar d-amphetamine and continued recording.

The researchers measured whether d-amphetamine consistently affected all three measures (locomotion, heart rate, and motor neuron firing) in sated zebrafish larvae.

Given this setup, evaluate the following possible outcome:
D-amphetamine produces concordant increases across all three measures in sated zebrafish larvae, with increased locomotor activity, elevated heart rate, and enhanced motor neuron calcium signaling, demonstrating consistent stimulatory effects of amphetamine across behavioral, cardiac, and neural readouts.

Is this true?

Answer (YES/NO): NO